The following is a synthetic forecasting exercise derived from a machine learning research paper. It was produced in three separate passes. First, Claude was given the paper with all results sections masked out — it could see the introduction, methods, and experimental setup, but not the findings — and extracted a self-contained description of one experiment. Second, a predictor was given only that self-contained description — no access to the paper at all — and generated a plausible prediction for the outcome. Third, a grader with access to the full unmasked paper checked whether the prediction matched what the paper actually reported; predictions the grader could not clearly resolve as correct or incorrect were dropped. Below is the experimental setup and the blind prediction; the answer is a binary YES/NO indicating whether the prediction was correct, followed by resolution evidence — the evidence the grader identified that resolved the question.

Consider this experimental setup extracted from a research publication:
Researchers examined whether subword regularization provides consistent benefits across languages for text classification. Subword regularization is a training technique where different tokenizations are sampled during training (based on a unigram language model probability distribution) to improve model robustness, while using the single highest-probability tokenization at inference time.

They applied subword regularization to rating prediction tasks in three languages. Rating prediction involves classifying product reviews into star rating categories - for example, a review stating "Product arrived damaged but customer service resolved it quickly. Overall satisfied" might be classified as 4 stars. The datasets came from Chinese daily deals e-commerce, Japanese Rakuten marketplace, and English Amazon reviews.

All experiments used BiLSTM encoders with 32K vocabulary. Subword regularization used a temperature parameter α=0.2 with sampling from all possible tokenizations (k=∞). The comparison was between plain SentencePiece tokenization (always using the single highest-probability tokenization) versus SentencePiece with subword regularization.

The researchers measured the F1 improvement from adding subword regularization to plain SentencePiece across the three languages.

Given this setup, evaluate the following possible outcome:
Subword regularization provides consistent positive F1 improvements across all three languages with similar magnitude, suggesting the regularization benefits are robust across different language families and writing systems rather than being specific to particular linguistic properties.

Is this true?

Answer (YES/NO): NO